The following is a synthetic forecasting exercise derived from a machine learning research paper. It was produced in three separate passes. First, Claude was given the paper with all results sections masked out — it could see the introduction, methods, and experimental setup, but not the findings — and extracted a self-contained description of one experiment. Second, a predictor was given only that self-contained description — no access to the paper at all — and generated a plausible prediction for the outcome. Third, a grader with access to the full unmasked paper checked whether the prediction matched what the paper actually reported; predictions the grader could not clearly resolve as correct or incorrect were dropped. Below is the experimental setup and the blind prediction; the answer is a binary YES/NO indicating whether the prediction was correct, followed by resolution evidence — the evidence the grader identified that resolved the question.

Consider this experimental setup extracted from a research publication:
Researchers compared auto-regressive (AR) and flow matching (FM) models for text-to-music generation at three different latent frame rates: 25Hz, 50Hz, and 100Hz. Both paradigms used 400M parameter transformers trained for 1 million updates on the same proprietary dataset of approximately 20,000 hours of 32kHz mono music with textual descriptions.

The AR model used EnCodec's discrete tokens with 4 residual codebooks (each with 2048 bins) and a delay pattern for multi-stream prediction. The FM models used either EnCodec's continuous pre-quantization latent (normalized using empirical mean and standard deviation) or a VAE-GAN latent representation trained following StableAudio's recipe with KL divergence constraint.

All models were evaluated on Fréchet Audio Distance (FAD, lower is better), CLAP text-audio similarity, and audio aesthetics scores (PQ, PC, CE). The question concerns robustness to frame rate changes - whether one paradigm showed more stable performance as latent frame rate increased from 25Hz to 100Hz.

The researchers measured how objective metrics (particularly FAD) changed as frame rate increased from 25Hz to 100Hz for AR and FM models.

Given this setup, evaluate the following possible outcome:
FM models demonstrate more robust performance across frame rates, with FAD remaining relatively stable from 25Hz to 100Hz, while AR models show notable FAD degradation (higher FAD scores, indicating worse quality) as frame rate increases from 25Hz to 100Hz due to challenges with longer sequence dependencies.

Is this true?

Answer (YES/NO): NO